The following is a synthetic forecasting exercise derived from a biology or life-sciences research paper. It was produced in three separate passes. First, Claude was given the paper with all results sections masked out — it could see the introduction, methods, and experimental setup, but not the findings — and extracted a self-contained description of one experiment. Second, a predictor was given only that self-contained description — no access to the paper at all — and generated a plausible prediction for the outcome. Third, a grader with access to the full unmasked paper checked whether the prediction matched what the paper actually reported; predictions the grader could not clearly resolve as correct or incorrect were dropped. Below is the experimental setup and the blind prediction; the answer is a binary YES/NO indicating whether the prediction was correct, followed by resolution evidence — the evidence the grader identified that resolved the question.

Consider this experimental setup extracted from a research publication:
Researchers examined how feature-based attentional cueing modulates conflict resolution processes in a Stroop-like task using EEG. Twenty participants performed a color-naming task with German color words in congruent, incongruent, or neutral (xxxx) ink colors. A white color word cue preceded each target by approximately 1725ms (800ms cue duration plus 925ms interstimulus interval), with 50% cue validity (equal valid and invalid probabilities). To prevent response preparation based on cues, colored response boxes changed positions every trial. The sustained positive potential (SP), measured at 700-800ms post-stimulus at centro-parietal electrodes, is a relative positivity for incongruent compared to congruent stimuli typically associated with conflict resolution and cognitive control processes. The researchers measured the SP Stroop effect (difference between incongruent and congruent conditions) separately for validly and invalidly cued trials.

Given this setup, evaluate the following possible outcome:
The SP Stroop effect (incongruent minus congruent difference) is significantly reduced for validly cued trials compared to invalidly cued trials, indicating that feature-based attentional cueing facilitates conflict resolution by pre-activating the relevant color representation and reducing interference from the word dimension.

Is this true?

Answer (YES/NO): YES